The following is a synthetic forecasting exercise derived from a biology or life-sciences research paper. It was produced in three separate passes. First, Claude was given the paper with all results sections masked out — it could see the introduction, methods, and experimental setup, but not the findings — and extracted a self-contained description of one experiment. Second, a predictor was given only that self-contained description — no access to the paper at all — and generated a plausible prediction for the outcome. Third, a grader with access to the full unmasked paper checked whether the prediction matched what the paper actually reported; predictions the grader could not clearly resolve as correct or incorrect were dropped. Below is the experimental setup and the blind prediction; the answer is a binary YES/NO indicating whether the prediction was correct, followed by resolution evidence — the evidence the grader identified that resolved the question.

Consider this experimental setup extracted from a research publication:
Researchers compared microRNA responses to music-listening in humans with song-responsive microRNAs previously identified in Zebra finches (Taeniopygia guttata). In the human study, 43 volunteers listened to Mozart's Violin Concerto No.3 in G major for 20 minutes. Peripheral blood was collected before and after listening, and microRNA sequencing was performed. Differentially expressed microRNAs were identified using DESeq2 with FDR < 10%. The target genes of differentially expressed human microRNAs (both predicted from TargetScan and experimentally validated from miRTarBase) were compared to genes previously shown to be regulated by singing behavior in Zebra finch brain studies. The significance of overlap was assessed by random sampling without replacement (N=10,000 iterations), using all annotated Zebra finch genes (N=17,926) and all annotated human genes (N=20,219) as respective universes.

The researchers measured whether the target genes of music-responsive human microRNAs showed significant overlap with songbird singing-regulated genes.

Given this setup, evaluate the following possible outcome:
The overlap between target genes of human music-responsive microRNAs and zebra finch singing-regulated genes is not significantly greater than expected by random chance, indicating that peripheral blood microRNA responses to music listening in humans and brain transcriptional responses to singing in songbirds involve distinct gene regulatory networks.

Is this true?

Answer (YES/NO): NO